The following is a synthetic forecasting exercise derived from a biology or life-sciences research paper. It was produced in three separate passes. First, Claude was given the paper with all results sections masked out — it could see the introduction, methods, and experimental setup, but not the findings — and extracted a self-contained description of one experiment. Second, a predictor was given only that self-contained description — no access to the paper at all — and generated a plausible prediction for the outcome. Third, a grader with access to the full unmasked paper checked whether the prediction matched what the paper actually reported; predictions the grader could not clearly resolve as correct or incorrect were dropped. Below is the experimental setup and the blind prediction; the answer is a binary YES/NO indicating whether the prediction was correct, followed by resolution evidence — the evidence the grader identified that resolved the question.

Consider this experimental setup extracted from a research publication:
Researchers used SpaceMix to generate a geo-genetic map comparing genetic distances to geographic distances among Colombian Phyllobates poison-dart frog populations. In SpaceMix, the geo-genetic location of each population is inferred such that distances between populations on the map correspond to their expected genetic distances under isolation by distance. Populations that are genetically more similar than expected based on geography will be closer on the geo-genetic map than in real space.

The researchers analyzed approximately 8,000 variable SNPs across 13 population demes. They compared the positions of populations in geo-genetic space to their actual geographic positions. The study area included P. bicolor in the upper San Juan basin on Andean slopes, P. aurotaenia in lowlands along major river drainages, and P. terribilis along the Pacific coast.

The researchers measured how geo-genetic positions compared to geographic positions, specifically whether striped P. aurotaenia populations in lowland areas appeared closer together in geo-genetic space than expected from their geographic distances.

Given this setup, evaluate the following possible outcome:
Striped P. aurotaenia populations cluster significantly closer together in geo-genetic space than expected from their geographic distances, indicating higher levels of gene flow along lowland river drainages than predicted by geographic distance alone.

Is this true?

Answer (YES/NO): YES